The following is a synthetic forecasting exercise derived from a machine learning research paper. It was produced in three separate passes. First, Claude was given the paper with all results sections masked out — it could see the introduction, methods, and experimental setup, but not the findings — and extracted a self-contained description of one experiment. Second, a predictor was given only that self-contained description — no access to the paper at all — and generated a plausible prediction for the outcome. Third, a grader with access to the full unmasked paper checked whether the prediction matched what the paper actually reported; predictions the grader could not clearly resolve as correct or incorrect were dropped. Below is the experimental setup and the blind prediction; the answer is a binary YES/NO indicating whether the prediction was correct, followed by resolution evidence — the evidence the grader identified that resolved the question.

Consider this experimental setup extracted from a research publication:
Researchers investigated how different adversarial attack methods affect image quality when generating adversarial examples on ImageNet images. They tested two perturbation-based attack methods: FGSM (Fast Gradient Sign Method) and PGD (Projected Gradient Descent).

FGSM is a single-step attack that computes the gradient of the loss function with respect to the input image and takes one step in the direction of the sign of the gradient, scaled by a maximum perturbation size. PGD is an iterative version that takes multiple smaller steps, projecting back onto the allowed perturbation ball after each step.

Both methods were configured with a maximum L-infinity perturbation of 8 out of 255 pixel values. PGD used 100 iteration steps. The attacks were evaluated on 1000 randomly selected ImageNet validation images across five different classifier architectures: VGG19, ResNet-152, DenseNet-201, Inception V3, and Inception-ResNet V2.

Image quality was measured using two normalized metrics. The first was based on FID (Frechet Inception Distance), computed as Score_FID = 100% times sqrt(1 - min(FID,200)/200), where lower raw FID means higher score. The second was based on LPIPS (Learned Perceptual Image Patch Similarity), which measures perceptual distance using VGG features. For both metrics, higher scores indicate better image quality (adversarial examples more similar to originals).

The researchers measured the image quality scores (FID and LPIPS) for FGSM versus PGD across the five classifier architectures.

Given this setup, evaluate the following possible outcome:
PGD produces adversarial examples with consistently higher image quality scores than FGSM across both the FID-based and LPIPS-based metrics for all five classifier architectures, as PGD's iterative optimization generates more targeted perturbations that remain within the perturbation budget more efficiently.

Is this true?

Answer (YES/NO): YES